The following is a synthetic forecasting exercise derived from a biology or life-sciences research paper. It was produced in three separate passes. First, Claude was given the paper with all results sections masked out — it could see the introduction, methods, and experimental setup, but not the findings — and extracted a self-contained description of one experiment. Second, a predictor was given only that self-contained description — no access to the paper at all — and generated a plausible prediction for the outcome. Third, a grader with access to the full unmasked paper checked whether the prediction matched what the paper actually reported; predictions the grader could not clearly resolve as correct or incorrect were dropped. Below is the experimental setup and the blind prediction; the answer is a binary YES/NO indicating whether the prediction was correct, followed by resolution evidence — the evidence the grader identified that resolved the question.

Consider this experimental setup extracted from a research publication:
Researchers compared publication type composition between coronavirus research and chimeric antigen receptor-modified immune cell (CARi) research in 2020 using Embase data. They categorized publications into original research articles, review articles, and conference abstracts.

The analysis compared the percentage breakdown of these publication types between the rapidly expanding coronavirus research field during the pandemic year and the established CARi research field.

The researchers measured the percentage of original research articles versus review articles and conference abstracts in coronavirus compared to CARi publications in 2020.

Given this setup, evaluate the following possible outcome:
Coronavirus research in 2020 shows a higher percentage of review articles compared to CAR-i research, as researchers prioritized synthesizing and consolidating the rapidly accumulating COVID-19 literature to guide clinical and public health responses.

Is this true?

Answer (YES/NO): NO